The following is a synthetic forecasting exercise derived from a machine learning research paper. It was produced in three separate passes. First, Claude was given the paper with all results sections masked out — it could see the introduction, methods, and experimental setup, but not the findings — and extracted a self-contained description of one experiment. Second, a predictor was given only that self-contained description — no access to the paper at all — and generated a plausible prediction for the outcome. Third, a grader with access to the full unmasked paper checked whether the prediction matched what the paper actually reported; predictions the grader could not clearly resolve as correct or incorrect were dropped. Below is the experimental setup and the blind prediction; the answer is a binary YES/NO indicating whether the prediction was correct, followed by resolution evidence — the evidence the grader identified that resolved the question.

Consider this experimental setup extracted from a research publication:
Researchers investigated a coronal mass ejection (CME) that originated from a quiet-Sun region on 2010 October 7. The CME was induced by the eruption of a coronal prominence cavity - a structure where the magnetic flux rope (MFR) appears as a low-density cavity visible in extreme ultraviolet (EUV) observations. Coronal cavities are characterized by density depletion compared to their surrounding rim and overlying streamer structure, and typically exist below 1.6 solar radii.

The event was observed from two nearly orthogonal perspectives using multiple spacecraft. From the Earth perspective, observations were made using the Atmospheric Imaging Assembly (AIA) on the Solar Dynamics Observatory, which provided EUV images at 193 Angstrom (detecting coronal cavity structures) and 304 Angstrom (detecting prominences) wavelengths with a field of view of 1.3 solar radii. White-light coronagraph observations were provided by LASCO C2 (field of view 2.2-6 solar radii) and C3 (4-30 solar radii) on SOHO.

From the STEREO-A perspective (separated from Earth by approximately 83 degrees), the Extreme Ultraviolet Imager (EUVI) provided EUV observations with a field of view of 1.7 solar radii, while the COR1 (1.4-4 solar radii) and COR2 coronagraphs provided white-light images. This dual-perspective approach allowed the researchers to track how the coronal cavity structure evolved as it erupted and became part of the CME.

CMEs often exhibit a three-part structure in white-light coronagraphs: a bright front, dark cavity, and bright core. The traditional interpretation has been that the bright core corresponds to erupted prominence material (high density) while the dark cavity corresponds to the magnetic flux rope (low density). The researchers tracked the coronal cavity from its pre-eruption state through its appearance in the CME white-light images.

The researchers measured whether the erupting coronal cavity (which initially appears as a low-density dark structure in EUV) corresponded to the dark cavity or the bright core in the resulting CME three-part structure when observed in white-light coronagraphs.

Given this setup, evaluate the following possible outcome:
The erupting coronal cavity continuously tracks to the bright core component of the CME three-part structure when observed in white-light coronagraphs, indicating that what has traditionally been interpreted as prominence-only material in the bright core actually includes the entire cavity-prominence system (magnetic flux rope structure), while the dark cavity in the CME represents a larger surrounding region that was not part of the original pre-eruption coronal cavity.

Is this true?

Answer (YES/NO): YES